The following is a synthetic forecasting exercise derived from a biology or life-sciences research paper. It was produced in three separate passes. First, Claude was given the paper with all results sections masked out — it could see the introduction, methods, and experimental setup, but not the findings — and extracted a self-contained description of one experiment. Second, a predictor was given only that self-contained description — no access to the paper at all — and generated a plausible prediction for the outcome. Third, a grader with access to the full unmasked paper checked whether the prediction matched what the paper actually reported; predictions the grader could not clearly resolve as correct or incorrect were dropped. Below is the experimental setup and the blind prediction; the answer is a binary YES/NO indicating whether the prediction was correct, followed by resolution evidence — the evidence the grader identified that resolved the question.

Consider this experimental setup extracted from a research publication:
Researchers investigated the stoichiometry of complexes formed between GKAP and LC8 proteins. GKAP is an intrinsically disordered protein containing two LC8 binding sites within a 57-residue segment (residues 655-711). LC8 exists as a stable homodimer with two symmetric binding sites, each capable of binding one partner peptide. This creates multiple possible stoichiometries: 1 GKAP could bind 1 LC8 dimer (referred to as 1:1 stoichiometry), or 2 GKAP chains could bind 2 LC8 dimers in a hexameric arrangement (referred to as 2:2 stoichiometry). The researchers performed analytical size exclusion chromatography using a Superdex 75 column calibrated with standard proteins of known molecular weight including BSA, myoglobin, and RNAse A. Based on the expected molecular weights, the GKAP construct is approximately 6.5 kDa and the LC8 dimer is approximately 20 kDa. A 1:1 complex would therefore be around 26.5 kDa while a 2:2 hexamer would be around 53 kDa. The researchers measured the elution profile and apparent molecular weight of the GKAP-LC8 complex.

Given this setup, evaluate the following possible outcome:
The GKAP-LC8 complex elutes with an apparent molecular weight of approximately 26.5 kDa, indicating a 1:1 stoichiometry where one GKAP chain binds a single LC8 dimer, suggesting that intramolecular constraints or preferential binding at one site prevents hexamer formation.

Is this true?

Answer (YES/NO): NO